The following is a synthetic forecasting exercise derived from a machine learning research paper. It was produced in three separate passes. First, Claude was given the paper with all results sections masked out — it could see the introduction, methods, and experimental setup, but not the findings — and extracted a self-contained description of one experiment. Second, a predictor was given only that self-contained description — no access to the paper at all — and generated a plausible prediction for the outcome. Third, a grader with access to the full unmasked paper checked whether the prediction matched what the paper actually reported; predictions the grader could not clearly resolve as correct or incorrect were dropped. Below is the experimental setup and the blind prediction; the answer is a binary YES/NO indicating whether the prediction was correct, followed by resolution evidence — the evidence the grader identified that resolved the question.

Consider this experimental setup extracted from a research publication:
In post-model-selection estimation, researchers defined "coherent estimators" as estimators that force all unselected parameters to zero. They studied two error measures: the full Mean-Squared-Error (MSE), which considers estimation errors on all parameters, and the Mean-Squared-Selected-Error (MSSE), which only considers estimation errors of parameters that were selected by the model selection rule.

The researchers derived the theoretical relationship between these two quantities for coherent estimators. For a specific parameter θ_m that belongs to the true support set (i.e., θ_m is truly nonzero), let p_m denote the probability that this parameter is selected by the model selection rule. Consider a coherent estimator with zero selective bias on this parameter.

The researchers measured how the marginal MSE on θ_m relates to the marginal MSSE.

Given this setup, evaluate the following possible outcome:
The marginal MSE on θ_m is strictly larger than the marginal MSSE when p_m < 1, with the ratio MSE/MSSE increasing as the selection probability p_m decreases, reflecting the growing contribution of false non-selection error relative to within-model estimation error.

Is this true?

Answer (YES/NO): YES